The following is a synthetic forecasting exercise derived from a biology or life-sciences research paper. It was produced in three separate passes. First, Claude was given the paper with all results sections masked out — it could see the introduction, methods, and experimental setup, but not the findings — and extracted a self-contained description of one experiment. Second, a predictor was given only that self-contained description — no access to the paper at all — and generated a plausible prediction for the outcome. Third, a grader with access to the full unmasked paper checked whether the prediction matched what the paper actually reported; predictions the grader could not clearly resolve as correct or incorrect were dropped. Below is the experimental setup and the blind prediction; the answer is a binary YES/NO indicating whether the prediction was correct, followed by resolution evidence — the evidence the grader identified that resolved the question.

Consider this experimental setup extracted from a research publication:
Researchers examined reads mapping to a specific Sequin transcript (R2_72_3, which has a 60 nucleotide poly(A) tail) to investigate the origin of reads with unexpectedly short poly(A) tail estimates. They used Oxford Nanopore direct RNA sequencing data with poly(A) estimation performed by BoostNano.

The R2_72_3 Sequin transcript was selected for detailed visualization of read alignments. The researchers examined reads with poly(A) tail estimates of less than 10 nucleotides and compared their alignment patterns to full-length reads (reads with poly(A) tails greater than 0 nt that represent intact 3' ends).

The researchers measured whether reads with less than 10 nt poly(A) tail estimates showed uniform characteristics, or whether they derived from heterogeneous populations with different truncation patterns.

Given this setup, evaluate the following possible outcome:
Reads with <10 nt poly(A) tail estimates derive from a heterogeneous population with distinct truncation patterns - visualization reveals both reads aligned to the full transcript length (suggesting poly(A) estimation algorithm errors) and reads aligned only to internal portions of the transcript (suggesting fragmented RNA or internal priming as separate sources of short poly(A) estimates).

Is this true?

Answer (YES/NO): NO